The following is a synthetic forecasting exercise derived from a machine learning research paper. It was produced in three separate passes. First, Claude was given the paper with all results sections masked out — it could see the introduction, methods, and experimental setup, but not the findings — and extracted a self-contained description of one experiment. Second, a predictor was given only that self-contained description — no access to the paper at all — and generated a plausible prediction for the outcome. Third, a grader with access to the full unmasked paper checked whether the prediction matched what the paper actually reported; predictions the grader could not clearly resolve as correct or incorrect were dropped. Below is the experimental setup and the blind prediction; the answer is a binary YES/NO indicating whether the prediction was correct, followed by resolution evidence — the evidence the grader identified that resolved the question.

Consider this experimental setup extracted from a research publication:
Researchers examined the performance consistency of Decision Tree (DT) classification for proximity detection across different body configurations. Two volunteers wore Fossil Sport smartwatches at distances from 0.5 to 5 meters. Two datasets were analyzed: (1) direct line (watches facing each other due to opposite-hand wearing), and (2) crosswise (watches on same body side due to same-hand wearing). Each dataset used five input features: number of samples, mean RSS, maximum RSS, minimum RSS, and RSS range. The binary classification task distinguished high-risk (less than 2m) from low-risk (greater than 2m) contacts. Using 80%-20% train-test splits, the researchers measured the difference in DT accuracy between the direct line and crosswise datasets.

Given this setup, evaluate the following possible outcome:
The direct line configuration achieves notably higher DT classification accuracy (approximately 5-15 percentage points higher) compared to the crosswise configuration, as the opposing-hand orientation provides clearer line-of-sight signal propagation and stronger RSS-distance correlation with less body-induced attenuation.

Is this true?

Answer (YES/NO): NO